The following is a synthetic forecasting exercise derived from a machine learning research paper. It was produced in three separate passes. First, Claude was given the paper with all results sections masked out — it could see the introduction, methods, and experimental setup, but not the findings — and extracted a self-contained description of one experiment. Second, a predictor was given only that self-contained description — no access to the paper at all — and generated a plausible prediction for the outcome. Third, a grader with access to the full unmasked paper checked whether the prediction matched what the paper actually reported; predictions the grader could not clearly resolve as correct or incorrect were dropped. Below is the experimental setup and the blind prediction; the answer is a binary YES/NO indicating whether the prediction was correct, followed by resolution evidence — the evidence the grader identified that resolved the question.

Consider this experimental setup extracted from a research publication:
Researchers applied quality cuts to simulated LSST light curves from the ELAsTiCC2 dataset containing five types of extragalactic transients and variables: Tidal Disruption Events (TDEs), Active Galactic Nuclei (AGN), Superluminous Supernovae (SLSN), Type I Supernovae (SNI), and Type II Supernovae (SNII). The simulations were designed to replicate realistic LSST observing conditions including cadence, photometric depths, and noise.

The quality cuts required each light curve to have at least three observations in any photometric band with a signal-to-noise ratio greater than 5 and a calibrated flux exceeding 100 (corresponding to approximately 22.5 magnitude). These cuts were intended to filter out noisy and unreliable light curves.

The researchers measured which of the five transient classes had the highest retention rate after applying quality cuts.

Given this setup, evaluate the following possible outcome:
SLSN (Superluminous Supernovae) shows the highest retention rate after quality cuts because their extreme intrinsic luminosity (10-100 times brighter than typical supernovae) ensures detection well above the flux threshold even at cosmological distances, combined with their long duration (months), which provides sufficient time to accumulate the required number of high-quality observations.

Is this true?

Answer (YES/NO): YES